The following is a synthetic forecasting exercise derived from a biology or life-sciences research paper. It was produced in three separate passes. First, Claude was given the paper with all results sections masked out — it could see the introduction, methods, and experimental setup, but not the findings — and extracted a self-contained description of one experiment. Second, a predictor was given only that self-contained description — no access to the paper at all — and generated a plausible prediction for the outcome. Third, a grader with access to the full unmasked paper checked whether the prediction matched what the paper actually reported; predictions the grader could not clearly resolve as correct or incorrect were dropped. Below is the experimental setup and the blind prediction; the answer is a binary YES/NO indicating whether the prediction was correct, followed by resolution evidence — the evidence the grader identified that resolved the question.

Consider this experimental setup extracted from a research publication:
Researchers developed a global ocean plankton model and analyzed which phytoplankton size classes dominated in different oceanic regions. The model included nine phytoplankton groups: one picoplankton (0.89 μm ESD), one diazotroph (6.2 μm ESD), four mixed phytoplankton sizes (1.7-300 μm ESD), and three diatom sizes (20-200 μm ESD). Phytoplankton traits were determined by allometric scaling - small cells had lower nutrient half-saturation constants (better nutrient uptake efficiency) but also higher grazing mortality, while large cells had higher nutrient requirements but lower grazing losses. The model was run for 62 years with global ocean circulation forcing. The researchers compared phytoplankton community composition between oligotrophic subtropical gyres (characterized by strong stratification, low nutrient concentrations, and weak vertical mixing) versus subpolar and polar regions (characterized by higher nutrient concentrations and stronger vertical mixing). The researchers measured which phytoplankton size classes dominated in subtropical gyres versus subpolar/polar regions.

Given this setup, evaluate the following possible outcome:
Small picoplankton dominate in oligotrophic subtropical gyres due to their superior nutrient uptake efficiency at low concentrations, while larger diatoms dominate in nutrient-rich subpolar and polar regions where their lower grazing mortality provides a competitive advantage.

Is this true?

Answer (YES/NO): NO